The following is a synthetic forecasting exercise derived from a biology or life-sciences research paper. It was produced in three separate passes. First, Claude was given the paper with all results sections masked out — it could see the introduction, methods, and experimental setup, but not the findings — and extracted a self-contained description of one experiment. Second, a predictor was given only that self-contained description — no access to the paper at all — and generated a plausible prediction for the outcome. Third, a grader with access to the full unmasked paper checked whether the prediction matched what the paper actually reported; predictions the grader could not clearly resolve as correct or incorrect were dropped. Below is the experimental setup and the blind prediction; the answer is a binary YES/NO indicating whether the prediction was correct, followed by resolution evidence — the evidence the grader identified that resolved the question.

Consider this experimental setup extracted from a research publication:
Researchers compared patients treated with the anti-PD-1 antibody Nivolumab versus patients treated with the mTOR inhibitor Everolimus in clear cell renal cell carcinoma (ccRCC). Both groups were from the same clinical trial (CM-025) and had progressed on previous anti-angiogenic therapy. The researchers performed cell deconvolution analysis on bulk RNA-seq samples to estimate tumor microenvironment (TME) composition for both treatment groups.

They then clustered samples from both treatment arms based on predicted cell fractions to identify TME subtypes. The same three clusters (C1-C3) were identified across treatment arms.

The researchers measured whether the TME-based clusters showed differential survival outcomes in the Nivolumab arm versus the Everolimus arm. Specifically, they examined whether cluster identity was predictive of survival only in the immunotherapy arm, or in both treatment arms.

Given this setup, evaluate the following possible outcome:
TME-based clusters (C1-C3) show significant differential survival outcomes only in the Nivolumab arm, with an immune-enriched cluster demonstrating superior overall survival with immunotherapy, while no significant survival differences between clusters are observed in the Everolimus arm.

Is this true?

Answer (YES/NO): YES